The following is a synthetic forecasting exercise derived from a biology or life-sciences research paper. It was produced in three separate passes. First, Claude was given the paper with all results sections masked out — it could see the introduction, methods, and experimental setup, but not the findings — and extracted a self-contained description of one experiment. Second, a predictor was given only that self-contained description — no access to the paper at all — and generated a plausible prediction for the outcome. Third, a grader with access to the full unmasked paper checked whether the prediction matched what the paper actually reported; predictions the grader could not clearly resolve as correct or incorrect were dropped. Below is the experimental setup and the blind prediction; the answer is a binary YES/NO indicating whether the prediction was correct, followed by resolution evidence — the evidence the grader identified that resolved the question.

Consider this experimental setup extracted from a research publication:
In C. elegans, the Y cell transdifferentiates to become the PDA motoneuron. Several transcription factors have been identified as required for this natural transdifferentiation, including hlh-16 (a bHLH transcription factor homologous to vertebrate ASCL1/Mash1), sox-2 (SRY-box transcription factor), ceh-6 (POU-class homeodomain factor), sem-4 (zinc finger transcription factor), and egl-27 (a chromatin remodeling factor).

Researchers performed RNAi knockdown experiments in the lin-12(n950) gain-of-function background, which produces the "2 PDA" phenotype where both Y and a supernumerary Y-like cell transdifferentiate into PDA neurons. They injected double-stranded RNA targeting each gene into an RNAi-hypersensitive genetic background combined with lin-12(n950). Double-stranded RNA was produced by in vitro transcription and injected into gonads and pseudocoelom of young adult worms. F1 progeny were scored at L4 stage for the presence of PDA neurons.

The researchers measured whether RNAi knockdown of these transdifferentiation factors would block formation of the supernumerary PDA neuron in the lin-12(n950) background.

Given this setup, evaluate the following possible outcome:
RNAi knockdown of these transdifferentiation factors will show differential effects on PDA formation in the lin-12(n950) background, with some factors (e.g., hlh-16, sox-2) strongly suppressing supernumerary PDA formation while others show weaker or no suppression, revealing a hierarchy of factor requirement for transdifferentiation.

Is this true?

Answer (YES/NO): NO